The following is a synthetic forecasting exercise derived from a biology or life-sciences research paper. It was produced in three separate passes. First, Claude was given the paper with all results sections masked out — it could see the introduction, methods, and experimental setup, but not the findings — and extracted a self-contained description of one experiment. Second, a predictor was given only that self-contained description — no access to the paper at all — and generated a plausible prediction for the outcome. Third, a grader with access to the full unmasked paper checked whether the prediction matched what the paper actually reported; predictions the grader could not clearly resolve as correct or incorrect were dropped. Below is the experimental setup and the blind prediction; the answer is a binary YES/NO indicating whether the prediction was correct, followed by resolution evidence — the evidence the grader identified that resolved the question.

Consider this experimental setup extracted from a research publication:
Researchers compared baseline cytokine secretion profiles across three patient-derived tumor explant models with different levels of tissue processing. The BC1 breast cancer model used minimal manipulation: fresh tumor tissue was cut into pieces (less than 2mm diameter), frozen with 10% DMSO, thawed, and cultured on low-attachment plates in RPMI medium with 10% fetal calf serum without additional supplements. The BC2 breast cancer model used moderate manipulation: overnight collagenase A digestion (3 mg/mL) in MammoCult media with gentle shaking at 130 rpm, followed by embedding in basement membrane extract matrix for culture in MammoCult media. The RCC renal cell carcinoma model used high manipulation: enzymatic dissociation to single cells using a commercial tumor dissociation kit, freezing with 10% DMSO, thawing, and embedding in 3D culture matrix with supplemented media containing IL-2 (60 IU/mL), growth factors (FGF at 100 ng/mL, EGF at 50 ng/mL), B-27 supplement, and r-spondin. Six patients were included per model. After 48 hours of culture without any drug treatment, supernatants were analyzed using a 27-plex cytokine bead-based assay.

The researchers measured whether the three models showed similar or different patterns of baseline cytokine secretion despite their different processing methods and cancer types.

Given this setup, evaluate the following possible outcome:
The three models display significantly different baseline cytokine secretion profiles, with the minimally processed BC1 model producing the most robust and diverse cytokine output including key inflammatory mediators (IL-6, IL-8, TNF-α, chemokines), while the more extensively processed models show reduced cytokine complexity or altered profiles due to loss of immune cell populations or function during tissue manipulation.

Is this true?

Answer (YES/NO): NO